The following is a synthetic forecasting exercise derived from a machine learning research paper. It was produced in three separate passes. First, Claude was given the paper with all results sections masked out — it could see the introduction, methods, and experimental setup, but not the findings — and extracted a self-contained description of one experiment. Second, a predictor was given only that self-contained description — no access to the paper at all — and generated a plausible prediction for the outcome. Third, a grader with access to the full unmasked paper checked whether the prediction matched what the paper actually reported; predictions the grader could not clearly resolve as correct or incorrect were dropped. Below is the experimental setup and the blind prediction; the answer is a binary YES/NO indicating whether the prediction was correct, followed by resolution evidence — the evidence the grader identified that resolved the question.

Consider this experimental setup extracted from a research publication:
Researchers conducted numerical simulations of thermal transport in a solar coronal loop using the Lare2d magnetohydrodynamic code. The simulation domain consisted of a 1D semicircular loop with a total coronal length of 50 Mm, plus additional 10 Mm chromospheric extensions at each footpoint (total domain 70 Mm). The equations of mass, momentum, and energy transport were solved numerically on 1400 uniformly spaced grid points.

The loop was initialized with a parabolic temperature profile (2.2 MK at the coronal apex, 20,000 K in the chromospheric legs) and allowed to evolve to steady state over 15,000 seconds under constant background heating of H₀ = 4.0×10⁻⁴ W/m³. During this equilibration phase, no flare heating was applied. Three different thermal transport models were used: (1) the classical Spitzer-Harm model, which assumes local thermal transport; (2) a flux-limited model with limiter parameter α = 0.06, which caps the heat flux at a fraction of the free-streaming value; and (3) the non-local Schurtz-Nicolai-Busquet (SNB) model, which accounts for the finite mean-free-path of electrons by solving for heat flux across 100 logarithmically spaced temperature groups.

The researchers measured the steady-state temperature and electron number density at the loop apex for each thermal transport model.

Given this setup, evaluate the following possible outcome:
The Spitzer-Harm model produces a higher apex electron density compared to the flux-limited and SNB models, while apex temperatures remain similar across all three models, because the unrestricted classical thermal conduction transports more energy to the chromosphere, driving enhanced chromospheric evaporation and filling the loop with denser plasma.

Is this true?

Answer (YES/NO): NO